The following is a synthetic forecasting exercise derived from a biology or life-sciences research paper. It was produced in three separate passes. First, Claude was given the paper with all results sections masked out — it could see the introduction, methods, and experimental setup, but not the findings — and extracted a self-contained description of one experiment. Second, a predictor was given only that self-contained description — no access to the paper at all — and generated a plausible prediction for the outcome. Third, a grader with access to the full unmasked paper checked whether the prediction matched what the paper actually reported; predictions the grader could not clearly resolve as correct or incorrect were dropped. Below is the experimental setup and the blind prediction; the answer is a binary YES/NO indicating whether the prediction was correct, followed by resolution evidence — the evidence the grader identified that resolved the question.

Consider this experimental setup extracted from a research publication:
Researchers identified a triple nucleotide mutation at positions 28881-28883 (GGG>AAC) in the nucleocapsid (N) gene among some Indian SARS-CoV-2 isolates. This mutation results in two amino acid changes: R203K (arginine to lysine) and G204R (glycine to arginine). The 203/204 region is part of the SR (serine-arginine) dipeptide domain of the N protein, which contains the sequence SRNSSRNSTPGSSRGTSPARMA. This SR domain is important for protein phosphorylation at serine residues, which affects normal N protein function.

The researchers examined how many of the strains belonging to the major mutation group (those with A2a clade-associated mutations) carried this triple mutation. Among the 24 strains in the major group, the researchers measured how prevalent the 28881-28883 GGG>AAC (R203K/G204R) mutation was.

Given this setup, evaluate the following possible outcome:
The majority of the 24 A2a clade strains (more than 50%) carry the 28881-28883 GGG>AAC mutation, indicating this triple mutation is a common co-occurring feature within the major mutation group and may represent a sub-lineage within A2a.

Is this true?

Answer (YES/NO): NO